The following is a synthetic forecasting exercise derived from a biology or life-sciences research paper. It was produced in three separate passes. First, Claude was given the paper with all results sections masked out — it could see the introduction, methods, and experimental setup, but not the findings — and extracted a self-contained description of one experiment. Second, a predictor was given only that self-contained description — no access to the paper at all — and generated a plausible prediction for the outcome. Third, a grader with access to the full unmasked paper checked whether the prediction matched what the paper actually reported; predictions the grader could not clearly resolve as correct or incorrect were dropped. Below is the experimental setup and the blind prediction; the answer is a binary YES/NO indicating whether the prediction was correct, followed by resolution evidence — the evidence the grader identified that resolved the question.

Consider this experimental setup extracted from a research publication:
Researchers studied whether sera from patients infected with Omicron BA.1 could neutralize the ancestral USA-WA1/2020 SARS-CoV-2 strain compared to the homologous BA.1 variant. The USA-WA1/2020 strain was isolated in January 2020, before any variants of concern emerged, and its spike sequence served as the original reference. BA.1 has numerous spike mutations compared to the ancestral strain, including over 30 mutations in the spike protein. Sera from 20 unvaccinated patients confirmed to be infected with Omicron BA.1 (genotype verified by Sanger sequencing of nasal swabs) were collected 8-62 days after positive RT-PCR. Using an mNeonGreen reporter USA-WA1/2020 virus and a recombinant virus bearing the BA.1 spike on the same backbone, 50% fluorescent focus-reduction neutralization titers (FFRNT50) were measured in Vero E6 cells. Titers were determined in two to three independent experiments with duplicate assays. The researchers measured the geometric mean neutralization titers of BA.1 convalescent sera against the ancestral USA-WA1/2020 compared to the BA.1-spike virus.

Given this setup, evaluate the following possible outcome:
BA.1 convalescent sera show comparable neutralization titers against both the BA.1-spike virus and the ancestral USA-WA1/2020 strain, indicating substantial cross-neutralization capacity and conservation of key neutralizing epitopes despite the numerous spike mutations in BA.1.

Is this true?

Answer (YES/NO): NO